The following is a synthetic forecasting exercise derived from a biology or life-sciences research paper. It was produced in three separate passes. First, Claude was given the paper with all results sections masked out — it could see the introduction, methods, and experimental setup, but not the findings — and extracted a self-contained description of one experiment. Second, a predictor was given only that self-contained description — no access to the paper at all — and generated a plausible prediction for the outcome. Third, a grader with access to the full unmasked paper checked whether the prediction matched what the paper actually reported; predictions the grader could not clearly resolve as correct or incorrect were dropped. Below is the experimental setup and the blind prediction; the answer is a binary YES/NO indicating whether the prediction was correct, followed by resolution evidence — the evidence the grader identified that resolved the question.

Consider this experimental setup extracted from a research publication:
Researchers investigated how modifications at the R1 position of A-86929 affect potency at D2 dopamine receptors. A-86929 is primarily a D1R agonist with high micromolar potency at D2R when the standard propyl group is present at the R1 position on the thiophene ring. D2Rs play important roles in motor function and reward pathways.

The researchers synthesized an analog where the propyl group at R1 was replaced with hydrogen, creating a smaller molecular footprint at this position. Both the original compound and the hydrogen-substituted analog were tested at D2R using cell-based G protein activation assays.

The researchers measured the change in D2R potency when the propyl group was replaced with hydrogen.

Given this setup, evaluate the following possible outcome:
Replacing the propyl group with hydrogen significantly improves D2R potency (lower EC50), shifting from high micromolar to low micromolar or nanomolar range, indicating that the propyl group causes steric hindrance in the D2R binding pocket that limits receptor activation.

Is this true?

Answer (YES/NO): YES